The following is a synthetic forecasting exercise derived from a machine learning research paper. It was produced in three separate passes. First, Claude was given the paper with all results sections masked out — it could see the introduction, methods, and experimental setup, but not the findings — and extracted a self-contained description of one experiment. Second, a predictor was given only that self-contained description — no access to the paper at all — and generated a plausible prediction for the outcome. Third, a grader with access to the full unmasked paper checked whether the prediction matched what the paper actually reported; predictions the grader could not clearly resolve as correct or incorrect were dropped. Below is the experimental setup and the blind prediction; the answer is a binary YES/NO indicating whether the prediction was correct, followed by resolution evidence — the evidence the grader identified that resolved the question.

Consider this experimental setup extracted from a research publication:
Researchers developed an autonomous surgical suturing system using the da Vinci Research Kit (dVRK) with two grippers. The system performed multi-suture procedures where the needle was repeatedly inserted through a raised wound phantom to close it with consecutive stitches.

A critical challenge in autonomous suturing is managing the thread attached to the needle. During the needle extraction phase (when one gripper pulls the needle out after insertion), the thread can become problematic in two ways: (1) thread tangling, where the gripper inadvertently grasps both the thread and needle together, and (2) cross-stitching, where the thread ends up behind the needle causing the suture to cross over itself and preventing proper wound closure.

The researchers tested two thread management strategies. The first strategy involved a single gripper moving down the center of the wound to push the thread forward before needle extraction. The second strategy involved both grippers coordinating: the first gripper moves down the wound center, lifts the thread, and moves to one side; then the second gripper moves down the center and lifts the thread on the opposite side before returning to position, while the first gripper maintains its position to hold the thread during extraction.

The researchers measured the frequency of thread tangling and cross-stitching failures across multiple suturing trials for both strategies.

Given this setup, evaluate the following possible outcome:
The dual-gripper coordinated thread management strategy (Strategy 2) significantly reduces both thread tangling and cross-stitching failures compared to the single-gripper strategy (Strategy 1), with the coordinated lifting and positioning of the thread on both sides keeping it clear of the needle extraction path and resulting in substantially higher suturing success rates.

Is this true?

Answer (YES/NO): YES